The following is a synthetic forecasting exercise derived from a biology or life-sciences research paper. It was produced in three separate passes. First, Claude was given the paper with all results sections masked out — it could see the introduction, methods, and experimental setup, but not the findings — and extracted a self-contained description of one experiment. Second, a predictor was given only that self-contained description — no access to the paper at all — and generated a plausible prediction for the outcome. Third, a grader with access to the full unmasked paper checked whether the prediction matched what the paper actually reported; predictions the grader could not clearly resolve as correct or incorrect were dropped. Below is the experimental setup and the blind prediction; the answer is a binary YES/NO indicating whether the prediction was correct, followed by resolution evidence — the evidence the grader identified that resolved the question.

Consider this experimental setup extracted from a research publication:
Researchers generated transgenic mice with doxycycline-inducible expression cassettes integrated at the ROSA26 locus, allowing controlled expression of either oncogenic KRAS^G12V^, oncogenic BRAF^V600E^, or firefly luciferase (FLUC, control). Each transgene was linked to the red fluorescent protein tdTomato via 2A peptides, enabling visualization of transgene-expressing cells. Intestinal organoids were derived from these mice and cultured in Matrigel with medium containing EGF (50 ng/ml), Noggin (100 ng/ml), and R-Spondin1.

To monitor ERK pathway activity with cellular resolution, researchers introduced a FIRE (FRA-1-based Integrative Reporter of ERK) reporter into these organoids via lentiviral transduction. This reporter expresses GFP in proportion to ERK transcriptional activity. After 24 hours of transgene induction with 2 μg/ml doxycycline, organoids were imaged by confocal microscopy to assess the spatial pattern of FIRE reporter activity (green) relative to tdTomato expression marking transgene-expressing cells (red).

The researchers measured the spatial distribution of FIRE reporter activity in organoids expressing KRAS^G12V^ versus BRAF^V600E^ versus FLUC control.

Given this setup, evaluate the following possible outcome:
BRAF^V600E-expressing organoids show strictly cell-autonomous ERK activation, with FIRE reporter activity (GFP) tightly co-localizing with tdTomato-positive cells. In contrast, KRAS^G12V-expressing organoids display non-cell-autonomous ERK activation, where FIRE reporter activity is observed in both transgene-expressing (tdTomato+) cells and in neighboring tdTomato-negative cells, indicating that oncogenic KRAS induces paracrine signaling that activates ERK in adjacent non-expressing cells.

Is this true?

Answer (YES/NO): NO